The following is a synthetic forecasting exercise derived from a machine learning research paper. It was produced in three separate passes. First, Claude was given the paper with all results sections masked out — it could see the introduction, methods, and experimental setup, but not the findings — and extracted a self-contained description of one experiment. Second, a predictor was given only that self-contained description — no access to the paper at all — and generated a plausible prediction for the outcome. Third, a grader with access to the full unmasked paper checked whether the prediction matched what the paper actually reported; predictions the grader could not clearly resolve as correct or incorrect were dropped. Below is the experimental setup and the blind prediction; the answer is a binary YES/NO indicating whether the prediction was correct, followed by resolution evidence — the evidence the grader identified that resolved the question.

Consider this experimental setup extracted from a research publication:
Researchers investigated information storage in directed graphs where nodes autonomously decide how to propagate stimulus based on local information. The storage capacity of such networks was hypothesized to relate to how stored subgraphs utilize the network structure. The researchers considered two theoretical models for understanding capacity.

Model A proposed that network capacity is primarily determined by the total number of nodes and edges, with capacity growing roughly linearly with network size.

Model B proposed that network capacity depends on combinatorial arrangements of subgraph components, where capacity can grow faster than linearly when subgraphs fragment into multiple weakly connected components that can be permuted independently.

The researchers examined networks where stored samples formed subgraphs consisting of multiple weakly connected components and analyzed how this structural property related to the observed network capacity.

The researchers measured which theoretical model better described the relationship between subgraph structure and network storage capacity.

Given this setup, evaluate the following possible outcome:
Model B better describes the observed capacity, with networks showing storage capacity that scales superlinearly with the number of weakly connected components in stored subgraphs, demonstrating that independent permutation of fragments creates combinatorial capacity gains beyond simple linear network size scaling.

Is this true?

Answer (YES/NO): YES